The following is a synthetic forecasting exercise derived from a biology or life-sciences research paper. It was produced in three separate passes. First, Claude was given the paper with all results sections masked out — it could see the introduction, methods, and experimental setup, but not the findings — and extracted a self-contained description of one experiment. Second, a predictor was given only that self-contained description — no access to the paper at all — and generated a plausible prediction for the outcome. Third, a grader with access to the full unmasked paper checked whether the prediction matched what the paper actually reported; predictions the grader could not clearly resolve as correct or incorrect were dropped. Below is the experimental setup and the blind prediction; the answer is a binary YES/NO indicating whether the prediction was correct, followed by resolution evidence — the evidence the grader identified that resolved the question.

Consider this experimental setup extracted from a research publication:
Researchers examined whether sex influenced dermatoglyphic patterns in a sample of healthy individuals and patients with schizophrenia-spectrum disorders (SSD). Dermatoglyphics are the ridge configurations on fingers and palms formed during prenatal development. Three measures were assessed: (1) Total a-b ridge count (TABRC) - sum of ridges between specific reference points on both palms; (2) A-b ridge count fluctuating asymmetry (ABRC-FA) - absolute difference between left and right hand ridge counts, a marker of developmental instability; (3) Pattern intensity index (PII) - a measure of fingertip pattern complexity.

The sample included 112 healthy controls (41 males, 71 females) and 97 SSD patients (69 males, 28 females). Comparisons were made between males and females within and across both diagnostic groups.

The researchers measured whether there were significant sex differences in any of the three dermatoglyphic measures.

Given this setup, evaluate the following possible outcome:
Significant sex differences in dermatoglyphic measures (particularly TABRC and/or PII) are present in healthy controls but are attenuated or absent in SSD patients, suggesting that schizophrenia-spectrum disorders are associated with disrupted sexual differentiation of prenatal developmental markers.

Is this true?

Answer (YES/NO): NO